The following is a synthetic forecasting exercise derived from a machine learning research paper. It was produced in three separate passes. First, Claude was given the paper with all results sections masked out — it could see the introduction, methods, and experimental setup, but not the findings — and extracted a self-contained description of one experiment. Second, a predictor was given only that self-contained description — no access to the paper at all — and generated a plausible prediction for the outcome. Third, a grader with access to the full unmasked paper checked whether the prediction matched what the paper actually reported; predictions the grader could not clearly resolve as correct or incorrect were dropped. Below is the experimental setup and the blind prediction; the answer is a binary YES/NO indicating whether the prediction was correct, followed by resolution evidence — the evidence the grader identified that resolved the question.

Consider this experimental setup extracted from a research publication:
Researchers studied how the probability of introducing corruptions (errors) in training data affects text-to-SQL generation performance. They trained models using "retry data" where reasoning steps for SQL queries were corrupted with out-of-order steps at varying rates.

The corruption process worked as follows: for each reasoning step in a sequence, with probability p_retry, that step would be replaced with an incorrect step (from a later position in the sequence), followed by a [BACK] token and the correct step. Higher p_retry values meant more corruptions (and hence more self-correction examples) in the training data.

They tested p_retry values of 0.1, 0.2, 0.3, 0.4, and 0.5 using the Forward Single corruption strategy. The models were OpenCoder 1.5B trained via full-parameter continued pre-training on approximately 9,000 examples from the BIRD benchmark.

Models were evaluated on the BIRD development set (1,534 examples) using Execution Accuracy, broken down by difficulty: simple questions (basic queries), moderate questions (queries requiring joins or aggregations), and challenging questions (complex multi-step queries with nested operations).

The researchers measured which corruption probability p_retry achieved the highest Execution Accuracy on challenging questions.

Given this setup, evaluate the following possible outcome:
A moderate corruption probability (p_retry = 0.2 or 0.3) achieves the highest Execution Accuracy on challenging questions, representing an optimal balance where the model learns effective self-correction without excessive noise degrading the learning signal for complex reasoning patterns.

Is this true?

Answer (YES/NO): YES